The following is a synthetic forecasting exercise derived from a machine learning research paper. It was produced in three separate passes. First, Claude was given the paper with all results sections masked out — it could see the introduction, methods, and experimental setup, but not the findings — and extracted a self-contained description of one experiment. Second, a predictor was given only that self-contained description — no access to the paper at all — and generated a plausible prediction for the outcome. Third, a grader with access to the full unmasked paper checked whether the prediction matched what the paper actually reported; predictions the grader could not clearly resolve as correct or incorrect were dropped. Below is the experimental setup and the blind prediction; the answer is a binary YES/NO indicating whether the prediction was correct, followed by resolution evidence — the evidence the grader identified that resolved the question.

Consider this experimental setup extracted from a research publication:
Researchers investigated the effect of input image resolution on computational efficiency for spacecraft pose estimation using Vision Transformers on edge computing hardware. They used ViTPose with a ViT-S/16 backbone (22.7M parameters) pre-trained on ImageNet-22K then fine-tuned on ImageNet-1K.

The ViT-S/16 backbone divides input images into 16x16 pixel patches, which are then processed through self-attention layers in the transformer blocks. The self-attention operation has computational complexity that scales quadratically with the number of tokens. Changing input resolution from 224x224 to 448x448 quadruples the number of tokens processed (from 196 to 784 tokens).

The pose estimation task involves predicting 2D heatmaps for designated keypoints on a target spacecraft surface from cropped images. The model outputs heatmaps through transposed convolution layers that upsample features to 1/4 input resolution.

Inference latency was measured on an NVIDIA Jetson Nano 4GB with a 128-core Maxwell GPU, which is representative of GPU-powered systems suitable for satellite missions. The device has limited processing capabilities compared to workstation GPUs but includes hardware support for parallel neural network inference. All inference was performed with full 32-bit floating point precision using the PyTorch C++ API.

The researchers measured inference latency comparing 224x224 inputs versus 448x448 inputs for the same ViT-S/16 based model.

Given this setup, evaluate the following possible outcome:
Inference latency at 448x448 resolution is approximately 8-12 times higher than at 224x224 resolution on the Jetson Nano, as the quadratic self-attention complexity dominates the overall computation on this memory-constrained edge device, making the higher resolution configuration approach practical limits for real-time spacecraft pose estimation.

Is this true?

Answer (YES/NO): NO